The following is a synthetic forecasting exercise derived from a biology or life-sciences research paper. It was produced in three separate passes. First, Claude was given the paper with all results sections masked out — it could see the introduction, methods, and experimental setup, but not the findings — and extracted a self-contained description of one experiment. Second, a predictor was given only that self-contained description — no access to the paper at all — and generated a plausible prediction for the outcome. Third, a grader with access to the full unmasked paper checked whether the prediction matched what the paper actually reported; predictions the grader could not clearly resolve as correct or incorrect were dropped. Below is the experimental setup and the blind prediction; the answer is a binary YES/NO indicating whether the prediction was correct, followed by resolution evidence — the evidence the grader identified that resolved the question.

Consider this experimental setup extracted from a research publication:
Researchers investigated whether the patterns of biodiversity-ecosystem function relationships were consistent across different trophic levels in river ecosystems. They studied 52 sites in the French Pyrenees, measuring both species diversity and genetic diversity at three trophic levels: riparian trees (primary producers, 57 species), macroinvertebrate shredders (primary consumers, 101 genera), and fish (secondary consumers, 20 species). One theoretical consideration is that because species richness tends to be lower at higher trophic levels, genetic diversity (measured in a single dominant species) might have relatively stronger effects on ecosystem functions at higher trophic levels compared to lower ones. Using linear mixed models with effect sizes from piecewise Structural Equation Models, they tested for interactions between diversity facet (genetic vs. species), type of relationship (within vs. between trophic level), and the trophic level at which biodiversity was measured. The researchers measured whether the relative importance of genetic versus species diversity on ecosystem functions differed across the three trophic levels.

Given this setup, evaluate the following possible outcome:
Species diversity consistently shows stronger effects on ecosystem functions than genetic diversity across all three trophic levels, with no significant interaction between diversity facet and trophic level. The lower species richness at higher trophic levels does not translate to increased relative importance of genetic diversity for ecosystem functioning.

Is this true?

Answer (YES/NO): NO